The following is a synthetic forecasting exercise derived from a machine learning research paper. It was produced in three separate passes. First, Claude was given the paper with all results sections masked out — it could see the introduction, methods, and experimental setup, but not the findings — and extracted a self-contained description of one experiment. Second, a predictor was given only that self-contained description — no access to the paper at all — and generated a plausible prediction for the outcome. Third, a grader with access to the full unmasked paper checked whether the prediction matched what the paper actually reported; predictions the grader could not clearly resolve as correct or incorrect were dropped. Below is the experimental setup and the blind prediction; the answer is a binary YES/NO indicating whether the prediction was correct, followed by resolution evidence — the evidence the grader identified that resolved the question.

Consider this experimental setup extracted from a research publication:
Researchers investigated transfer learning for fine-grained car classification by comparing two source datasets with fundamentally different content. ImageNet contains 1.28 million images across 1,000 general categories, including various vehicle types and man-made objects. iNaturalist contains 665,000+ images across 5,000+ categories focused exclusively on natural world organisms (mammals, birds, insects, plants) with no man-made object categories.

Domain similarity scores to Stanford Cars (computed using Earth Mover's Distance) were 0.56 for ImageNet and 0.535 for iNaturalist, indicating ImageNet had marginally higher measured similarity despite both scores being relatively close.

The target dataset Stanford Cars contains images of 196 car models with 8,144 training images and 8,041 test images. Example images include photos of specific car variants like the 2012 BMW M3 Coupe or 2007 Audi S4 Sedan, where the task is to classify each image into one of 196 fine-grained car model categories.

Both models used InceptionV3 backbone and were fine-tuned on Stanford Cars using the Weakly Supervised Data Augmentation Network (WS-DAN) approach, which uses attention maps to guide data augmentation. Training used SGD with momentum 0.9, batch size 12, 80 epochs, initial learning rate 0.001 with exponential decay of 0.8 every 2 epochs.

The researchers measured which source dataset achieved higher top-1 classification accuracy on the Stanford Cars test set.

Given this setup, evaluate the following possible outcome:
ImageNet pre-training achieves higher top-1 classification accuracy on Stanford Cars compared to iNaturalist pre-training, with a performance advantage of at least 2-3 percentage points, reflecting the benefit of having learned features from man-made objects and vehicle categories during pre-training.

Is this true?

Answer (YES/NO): YES